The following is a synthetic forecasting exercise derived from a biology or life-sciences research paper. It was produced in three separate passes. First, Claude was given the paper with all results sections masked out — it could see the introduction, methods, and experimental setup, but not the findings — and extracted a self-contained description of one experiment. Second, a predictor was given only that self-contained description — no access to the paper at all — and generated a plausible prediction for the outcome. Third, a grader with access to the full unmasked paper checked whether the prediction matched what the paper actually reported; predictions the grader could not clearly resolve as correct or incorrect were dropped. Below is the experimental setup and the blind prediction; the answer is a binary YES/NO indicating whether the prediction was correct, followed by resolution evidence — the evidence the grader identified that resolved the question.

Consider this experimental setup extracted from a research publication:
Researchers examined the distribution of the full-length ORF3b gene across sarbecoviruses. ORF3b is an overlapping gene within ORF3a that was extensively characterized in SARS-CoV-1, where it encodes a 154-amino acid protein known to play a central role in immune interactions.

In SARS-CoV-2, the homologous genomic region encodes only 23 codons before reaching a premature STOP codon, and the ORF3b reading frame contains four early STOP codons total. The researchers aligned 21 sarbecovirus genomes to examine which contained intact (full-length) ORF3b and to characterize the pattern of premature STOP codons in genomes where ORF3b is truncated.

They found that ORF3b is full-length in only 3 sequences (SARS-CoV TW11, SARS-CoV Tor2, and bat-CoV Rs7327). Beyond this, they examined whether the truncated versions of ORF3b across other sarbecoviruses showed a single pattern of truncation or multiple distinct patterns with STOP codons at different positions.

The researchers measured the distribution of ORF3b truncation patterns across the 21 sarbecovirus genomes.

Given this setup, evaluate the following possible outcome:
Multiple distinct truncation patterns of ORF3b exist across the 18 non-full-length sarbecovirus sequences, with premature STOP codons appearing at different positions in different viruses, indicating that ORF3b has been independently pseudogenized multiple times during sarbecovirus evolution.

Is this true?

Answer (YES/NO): YES